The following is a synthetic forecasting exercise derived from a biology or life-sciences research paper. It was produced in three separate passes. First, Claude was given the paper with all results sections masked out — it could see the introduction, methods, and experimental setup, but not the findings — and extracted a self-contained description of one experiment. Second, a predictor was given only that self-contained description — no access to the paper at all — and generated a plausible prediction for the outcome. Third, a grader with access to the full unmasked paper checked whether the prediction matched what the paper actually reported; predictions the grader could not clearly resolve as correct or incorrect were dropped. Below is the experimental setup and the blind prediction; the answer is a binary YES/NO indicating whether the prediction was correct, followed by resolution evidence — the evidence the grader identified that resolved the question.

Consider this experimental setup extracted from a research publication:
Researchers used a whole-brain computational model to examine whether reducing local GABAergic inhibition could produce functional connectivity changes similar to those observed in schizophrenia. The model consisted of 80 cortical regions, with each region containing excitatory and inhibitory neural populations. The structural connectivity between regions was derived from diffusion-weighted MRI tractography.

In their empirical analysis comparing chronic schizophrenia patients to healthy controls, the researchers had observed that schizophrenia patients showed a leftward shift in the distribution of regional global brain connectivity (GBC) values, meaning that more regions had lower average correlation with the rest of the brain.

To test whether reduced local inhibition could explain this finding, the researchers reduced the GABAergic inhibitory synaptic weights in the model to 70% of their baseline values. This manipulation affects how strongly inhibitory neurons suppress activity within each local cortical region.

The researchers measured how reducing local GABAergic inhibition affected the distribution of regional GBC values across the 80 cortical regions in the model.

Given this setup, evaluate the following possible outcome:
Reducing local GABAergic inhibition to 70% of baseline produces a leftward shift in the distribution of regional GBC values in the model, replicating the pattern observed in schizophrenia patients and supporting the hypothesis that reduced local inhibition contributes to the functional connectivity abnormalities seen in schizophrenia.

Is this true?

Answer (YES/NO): NO